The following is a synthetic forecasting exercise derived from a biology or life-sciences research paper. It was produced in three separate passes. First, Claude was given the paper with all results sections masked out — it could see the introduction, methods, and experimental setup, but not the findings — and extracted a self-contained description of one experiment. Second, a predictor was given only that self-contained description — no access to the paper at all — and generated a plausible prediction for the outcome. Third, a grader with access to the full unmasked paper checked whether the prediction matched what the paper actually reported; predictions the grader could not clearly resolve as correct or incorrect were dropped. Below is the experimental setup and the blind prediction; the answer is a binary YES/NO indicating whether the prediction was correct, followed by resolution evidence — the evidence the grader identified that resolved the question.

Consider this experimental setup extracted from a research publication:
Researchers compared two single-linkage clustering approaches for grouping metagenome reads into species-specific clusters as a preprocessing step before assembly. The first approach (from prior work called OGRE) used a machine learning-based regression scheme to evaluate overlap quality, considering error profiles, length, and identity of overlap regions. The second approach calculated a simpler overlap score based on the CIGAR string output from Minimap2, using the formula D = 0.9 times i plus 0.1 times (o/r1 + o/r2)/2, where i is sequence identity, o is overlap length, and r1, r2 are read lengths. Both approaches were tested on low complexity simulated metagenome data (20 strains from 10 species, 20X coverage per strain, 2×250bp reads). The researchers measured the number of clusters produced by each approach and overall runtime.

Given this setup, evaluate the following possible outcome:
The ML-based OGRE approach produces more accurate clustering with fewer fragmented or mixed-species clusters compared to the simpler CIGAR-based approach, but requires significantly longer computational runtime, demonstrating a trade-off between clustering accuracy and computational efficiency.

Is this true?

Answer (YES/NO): NO